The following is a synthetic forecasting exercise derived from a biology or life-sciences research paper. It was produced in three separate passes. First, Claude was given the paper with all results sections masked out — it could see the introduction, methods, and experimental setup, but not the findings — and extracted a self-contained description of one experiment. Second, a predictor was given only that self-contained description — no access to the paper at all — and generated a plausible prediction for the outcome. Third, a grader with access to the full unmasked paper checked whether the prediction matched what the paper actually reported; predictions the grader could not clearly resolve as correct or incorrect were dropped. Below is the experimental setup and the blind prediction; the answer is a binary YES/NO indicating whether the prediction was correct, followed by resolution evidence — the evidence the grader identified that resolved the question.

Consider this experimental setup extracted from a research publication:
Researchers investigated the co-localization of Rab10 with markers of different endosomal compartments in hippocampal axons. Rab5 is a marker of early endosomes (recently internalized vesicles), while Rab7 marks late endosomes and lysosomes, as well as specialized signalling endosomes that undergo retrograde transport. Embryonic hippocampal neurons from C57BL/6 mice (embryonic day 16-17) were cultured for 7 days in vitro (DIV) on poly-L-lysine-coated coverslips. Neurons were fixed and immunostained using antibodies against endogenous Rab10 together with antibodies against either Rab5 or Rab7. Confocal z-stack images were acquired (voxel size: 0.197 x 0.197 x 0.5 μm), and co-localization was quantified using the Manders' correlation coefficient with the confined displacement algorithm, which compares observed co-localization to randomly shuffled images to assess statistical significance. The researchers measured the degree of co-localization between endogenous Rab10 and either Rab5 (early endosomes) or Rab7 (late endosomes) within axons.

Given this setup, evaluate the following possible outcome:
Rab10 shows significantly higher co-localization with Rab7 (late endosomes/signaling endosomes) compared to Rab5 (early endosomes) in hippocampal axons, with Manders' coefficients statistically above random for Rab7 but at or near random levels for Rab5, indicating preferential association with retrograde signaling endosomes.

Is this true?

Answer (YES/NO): NO